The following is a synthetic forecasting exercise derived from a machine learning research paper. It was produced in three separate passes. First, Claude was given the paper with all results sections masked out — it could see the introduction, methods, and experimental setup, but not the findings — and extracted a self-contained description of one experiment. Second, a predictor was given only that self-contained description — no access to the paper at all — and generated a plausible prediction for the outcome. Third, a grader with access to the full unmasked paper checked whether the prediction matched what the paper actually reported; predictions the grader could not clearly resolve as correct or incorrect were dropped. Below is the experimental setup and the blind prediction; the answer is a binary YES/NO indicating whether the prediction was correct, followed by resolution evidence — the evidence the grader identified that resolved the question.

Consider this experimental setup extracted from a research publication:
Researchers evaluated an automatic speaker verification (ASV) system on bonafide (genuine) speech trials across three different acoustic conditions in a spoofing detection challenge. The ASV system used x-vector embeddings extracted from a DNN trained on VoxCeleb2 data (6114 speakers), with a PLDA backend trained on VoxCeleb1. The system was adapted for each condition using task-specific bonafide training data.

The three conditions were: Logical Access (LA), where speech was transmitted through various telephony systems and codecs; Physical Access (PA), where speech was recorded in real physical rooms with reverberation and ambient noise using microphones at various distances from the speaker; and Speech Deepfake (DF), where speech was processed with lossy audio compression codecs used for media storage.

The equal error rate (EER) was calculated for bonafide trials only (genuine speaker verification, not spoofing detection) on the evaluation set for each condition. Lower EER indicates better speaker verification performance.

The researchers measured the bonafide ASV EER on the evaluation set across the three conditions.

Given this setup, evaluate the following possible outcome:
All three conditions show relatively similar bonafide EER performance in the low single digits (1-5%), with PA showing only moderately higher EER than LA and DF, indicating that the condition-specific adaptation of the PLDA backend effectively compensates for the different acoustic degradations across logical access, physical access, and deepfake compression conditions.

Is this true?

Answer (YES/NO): NO